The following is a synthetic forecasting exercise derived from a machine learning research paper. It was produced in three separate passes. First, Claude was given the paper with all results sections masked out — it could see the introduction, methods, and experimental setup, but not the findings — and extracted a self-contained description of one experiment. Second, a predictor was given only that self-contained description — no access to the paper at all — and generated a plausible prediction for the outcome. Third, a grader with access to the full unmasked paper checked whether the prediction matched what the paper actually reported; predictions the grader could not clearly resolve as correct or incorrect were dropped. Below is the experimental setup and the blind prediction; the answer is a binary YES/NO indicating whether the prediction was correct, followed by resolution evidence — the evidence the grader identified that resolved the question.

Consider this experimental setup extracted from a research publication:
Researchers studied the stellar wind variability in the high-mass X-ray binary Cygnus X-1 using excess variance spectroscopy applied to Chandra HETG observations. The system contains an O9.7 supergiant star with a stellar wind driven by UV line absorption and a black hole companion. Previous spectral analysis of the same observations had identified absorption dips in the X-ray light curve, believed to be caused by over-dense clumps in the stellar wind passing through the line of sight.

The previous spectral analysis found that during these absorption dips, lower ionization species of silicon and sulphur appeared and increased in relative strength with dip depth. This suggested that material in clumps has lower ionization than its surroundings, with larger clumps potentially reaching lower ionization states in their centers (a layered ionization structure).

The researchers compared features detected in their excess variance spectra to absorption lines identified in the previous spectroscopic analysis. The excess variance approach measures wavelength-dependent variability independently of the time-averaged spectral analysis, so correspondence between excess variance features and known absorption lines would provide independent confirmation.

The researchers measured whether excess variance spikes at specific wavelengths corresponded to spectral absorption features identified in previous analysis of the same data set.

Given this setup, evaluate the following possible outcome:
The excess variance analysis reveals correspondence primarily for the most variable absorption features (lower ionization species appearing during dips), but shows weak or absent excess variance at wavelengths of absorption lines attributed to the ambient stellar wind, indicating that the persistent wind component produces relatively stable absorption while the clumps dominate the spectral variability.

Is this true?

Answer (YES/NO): NO